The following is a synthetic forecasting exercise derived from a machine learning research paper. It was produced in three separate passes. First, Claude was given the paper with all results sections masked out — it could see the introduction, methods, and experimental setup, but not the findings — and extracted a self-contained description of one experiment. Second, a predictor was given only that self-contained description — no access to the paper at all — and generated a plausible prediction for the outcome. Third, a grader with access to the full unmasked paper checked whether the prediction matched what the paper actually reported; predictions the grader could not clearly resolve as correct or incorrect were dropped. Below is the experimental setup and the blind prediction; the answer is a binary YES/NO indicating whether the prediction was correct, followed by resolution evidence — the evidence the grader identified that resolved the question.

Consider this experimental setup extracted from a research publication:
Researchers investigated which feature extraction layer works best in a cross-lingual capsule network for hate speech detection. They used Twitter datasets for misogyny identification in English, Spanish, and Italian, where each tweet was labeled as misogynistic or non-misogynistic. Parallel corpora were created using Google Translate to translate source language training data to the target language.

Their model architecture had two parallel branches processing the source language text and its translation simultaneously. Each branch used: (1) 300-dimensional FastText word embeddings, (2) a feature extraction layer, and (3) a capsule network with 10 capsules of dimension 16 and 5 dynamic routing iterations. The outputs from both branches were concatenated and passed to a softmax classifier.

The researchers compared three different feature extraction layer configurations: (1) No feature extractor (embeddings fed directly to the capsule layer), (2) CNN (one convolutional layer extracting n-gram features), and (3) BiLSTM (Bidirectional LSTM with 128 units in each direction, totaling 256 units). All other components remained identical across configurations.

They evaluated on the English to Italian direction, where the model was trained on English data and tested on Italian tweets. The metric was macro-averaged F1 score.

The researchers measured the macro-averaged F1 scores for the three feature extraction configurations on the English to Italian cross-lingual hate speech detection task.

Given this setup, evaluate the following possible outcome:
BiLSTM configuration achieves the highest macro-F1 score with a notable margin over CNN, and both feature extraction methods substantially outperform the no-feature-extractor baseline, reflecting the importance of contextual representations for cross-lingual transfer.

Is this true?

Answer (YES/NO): NO